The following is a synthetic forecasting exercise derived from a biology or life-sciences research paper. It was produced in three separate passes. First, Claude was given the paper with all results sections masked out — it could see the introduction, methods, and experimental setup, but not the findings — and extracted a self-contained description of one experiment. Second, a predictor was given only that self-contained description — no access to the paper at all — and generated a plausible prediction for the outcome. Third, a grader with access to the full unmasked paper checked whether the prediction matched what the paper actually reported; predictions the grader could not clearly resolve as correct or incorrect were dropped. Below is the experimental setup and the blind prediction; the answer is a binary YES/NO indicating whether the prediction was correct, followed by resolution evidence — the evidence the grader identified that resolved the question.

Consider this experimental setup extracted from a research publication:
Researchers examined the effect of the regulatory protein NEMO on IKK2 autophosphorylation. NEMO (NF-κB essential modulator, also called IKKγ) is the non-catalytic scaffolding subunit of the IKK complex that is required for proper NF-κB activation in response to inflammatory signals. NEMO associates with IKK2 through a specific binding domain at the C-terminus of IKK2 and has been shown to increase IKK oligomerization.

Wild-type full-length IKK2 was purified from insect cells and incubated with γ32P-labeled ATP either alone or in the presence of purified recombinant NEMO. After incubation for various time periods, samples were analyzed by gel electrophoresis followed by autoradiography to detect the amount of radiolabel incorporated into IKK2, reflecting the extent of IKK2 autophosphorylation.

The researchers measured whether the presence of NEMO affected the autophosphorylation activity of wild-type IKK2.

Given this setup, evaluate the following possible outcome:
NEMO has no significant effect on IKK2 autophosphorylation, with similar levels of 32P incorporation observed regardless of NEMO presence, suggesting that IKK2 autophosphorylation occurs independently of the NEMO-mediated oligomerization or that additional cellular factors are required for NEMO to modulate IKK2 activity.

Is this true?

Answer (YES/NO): NO